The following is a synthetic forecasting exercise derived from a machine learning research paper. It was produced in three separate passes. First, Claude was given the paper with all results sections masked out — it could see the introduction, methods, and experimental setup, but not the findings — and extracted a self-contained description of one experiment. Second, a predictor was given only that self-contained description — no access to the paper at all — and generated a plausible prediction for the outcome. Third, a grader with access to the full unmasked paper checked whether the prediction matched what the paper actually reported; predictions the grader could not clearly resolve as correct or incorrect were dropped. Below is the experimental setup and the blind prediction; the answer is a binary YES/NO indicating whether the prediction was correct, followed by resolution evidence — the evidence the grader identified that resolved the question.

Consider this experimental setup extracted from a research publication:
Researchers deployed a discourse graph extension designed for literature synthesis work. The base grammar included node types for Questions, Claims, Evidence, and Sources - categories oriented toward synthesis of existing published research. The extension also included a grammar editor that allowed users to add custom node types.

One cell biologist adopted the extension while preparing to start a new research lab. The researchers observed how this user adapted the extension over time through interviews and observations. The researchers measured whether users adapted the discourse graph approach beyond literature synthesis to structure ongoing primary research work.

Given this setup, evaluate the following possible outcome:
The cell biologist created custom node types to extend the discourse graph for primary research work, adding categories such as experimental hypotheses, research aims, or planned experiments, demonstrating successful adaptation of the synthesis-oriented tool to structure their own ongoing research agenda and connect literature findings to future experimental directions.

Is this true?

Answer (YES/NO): YES